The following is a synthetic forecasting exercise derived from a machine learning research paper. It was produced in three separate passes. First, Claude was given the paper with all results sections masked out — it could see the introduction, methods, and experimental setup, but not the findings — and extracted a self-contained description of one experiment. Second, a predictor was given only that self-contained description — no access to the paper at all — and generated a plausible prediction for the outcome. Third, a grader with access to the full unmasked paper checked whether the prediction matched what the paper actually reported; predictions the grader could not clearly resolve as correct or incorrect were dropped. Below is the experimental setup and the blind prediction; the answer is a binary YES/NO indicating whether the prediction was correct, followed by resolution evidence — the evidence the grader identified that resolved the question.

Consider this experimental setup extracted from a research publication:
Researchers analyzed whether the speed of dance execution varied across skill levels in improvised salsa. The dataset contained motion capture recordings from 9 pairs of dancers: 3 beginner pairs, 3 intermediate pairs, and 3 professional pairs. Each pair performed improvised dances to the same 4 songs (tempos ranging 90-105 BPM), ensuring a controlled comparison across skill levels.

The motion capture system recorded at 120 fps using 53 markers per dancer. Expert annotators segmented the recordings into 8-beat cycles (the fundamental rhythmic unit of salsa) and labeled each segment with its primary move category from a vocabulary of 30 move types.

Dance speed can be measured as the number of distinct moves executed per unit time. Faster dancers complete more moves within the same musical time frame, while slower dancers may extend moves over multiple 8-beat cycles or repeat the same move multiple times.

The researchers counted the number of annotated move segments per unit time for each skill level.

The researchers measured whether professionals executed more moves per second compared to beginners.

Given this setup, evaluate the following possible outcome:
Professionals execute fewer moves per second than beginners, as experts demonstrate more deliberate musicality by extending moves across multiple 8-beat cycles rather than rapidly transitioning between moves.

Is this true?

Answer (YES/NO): NO